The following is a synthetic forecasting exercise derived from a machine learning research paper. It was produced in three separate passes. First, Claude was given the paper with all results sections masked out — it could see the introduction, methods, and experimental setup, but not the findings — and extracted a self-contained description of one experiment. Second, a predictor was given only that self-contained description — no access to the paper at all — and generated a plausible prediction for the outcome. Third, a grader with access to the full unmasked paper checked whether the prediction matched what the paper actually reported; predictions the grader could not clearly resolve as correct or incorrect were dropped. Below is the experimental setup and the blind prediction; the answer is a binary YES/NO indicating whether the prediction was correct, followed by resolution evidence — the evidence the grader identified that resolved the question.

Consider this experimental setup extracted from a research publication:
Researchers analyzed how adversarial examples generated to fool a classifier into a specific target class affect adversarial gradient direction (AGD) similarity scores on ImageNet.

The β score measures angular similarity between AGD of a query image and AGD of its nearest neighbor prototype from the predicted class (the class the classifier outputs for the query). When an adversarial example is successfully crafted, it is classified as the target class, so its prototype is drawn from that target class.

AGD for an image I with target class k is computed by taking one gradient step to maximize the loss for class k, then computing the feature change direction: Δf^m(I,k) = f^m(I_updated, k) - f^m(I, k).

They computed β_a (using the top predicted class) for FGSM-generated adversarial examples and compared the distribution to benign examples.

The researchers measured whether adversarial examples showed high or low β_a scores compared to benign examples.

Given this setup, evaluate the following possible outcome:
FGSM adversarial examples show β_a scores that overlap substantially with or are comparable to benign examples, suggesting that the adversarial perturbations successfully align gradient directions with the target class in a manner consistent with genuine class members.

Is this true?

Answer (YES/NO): YES